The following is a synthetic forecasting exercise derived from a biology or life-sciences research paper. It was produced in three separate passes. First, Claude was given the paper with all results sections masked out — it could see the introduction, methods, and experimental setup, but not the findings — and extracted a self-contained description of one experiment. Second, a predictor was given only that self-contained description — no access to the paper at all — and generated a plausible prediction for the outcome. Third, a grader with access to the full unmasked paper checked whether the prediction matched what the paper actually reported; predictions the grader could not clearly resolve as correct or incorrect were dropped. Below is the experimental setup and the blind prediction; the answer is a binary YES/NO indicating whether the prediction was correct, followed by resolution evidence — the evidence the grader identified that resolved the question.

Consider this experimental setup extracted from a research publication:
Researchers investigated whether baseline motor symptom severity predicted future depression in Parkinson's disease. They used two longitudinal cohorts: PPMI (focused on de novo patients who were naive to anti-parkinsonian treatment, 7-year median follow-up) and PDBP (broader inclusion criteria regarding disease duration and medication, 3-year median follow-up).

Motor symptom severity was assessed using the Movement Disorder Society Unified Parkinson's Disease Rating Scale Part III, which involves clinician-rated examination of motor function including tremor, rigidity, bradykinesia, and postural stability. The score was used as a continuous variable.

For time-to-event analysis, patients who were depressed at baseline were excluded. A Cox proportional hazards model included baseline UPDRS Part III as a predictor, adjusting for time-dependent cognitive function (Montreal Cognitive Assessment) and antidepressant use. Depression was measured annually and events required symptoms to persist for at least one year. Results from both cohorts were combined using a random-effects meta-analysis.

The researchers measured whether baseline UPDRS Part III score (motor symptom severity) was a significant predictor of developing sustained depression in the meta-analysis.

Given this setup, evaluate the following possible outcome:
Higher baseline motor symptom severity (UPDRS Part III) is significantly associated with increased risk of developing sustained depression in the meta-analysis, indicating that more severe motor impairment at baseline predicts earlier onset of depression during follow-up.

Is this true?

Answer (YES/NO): NO